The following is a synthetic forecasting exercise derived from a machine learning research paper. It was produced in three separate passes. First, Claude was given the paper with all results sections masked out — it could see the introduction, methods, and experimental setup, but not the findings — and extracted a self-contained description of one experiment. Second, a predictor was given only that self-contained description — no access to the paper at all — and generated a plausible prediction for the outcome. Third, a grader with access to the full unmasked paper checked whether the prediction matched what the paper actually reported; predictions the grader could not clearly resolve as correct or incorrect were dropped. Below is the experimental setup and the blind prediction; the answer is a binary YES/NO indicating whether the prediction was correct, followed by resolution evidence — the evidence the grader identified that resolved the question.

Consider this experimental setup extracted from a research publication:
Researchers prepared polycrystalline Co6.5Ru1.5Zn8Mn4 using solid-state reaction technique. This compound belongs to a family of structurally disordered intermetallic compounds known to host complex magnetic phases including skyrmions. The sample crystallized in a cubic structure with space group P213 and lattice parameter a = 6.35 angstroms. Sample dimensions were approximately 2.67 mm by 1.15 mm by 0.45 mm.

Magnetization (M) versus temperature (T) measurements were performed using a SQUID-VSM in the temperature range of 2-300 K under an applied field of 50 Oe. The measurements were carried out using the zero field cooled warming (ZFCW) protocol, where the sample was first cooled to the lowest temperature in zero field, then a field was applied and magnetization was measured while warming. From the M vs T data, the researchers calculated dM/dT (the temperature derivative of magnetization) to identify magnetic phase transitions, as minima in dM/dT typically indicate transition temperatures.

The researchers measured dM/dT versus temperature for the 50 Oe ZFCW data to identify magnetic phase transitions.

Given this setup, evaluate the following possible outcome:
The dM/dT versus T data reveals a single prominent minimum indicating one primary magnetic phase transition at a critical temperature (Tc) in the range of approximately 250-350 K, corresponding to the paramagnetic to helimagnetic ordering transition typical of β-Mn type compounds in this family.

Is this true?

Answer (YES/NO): NO